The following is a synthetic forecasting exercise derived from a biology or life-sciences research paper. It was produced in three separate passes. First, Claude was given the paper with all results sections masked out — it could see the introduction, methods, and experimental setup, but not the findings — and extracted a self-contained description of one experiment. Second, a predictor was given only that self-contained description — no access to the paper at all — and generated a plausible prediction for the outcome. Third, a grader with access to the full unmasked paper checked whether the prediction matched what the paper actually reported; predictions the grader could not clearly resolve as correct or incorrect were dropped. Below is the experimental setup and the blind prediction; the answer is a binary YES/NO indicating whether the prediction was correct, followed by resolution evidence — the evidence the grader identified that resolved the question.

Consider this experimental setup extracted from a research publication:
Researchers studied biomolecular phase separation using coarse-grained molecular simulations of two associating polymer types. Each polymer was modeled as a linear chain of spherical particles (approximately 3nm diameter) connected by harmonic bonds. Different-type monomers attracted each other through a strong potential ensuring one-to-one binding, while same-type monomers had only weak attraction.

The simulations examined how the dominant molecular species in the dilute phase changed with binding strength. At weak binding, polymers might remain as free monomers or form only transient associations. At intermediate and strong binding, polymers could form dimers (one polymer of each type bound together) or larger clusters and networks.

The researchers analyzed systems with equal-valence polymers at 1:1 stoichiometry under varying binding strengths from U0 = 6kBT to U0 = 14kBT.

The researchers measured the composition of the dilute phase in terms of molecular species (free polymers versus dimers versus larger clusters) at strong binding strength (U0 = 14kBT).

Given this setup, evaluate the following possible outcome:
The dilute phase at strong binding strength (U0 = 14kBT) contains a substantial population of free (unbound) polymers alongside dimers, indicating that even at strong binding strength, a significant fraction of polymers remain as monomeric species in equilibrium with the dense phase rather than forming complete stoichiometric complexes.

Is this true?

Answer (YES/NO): NO